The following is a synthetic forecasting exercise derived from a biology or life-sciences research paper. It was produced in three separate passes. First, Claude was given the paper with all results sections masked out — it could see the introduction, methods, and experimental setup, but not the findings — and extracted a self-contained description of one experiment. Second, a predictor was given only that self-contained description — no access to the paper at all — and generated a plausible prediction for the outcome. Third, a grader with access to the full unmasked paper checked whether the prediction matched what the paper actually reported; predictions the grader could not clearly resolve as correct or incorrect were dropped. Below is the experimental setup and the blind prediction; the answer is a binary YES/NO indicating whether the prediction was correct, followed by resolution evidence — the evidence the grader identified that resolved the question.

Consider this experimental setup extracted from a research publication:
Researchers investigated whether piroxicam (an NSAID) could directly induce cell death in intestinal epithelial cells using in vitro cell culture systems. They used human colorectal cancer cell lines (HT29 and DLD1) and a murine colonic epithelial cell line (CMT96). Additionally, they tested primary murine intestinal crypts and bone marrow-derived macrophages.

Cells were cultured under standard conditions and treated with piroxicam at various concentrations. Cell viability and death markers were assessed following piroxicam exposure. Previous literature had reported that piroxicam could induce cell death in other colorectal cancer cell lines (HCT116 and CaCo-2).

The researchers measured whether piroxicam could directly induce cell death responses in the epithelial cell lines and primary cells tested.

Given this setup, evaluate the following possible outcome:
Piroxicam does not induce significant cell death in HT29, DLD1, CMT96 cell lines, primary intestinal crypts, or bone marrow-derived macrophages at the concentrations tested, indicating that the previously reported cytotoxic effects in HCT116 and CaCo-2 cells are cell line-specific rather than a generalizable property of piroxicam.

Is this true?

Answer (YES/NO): YES